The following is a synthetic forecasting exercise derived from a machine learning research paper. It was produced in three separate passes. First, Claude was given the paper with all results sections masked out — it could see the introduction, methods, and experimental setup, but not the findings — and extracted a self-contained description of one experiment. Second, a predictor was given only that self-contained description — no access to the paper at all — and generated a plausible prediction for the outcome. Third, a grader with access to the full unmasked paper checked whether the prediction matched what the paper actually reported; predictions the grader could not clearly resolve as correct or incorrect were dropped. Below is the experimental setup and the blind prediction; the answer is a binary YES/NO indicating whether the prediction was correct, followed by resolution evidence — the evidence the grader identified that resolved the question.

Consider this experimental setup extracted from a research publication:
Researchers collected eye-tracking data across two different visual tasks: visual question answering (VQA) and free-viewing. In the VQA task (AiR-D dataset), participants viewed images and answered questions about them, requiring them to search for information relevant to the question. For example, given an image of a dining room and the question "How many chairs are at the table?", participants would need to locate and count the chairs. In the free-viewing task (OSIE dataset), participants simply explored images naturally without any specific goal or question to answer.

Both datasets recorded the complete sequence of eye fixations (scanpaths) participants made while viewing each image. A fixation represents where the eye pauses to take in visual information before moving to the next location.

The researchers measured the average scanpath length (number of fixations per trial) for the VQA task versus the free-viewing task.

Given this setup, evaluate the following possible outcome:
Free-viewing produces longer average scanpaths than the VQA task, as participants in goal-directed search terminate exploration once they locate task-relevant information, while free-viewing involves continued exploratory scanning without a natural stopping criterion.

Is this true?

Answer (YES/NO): NO